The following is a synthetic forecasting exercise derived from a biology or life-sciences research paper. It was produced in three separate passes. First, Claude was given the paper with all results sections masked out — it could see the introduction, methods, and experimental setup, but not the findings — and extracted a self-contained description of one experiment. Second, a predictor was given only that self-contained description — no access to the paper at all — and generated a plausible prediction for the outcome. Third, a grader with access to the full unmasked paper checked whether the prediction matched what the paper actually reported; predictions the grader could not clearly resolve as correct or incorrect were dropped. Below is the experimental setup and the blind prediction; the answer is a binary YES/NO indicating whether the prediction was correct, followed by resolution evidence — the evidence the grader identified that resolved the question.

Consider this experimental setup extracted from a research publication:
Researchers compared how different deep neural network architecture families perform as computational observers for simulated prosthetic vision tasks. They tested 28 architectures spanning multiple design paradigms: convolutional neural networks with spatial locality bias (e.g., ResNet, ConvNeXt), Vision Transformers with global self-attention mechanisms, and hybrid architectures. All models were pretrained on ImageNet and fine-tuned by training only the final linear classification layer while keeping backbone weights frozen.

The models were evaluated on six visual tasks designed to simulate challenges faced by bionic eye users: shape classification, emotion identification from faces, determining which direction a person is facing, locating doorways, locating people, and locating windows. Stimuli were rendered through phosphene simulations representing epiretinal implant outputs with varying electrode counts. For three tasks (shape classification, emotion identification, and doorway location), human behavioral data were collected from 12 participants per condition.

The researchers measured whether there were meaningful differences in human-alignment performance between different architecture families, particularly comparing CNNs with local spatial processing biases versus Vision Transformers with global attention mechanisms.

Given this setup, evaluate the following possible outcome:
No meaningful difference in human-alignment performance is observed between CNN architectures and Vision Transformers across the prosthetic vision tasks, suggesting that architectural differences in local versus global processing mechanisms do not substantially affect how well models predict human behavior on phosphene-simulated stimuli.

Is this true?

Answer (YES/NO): NO